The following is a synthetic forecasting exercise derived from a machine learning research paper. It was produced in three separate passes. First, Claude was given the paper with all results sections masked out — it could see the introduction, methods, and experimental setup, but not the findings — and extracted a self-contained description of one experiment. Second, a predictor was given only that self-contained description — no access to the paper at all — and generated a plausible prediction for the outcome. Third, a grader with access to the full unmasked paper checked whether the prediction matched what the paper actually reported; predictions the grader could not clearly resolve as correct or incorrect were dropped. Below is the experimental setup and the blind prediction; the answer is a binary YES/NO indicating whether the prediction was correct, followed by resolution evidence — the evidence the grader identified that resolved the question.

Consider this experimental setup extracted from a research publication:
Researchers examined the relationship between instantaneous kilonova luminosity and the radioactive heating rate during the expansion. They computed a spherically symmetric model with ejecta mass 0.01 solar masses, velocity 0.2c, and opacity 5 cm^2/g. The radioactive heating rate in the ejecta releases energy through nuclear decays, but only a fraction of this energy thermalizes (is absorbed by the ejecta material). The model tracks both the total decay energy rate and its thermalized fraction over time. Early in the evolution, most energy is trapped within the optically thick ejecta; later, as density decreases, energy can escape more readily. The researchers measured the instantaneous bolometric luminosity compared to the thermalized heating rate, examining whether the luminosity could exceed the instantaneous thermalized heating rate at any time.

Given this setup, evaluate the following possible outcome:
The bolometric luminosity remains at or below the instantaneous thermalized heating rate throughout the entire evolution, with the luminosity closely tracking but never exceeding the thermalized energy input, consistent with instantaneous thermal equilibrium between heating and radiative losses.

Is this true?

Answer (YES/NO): NO